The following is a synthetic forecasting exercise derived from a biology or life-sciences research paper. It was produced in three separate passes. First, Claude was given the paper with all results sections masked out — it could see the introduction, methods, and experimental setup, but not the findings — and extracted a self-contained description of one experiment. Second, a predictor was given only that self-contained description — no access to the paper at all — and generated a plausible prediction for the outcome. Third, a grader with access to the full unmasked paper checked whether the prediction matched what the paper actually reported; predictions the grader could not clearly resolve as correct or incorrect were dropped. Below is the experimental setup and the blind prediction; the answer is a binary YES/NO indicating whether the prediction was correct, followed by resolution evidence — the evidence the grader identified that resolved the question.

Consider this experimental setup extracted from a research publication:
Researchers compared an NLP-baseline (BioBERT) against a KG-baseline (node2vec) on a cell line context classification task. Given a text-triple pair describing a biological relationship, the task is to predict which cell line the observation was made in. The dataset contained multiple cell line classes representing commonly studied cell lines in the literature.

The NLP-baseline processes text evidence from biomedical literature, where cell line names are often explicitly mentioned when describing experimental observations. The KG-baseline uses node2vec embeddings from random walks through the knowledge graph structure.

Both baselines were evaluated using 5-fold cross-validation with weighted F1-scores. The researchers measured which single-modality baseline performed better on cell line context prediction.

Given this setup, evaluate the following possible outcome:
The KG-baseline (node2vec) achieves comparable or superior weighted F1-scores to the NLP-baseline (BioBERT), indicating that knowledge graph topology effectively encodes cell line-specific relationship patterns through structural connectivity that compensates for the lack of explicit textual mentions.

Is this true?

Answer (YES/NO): NO